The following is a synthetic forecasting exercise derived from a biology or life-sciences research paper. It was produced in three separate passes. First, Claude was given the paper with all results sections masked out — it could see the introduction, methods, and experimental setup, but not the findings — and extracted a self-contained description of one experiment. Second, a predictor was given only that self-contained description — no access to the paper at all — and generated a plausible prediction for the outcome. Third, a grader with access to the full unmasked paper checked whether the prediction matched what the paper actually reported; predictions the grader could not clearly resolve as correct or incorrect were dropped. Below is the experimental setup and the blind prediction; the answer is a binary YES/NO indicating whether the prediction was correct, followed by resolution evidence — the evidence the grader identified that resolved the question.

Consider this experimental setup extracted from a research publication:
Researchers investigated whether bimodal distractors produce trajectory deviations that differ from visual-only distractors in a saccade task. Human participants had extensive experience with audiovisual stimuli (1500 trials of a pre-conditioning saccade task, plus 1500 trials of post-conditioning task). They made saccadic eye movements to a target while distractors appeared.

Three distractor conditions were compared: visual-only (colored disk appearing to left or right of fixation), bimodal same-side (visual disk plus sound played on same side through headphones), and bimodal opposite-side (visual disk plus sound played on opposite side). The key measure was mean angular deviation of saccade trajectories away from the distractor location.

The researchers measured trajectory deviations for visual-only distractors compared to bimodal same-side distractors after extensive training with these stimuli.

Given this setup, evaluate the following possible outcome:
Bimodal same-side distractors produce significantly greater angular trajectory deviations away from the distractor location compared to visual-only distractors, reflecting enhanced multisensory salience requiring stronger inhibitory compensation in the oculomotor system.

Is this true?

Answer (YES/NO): NO